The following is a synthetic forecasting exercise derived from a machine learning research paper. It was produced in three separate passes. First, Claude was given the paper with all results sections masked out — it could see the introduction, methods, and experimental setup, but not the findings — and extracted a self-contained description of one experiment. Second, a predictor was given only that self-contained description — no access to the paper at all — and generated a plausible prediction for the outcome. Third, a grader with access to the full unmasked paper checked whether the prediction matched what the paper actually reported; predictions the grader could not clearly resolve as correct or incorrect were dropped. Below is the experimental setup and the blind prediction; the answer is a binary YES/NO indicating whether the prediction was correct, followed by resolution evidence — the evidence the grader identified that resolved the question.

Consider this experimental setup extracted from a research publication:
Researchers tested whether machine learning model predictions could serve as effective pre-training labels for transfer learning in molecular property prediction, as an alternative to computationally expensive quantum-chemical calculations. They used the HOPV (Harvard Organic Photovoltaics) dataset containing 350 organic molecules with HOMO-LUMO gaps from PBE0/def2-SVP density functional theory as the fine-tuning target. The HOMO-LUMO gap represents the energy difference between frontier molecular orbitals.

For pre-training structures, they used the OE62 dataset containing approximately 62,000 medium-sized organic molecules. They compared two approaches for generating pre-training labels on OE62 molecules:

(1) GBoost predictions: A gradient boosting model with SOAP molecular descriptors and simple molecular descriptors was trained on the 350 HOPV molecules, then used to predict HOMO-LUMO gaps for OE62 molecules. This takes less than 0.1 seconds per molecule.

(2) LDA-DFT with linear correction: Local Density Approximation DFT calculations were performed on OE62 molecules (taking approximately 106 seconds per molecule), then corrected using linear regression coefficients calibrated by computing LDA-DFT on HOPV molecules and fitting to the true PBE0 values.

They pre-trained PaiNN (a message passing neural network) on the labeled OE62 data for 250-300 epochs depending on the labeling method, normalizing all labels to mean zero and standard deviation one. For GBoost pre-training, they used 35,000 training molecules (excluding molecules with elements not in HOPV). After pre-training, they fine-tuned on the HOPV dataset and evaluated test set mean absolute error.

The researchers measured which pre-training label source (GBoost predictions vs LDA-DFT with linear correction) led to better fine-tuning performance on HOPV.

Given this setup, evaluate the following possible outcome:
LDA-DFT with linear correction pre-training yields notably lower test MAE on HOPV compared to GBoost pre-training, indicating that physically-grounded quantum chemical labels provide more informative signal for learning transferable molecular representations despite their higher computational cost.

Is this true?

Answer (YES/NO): YES